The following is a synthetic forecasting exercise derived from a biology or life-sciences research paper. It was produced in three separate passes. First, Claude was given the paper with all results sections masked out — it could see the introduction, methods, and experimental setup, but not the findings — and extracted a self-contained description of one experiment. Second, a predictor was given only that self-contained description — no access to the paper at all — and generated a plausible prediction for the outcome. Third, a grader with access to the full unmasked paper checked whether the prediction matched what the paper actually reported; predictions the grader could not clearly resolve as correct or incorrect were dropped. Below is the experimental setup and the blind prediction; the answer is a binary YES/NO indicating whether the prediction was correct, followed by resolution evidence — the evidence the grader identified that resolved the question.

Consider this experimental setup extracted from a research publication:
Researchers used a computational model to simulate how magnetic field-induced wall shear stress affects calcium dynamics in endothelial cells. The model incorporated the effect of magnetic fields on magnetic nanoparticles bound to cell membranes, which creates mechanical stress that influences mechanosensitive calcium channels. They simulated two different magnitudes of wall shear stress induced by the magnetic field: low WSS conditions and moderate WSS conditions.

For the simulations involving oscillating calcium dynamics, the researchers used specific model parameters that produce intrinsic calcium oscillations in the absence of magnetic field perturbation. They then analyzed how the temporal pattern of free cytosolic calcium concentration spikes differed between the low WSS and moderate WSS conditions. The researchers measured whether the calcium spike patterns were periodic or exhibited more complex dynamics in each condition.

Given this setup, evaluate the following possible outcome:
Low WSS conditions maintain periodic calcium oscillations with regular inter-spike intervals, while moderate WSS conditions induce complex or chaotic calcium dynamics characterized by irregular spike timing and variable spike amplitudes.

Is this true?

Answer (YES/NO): NO